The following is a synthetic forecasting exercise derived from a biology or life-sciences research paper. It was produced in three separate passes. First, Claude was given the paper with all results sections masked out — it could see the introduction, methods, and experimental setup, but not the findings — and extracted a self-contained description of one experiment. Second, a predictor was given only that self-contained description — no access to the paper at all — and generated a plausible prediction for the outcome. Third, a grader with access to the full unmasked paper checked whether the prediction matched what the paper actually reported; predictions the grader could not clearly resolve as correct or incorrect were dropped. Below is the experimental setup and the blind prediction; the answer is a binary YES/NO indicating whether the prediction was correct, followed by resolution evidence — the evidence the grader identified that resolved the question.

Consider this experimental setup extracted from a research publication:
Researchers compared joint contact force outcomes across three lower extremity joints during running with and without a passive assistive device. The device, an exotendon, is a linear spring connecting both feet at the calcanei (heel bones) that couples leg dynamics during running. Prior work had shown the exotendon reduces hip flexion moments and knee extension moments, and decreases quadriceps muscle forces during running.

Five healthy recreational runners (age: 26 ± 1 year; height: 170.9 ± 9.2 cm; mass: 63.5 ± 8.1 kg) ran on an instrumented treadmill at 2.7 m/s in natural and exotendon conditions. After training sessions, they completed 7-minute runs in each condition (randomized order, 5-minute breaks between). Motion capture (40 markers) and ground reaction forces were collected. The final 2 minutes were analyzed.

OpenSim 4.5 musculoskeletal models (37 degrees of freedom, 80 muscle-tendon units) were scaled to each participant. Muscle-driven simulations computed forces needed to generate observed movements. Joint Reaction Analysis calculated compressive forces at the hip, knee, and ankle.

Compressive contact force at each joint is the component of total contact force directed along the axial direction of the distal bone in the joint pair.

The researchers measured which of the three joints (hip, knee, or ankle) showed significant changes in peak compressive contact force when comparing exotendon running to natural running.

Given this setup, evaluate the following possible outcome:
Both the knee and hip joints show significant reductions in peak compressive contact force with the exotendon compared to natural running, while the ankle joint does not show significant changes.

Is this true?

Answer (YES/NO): NO